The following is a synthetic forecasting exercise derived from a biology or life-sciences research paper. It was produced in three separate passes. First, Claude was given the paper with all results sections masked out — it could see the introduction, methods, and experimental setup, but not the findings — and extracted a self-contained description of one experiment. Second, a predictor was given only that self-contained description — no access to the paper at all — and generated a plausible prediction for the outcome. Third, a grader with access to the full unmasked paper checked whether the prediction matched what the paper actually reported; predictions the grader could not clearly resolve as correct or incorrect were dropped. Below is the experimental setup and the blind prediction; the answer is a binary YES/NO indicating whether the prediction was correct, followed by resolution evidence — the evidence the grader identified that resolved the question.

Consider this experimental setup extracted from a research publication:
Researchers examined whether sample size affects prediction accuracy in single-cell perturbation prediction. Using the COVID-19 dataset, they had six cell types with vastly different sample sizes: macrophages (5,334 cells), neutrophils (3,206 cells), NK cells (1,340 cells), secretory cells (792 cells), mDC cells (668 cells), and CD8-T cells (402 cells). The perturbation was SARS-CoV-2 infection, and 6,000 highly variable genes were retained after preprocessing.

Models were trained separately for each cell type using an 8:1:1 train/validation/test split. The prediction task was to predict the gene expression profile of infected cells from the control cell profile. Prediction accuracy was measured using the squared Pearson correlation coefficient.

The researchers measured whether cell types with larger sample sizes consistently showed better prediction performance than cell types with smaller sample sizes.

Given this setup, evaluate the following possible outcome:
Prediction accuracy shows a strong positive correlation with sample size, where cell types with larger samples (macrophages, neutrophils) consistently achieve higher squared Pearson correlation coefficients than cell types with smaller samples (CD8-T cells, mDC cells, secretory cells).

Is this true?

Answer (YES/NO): NO